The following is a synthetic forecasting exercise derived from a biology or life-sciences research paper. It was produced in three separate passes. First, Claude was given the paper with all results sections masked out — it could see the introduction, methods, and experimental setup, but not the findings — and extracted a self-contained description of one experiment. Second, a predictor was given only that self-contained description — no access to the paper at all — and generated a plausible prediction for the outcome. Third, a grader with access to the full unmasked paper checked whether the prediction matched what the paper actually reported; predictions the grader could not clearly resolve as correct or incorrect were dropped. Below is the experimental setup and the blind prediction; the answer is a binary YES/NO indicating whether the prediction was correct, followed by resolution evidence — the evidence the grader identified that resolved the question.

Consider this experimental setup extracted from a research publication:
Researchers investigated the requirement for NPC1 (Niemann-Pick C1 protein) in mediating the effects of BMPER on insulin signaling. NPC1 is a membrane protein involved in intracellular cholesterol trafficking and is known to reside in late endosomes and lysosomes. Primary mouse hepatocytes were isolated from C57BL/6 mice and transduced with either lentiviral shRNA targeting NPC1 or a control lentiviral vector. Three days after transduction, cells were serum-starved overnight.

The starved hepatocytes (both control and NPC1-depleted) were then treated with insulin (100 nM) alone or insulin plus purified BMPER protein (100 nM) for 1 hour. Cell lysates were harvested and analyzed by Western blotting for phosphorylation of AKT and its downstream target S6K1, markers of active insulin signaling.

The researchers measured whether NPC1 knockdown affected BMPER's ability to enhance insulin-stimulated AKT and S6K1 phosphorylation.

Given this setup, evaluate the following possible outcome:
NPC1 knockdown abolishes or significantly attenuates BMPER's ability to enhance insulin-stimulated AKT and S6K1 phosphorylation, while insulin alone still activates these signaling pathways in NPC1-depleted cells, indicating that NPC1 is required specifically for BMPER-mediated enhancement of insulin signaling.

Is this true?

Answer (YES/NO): YES